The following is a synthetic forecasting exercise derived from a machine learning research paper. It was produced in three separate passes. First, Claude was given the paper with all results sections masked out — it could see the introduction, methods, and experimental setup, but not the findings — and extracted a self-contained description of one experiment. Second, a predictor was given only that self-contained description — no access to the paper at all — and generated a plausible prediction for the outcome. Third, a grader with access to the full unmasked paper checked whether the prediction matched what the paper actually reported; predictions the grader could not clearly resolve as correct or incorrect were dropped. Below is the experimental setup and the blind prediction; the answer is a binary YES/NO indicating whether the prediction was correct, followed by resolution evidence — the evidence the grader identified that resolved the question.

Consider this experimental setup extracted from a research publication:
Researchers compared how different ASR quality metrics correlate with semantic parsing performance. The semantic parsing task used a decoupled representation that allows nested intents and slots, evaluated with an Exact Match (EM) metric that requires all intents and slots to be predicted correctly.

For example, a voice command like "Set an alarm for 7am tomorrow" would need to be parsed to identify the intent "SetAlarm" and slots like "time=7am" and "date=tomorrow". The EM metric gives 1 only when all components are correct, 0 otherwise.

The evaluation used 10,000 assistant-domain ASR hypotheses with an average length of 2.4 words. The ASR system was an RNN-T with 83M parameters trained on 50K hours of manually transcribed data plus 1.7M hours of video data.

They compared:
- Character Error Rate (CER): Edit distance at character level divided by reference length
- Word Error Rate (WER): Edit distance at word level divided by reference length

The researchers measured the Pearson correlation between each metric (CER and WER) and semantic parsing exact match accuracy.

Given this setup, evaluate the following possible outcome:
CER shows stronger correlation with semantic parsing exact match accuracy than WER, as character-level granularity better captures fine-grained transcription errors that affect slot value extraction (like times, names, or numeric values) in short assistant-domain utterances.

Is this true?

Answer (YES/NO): NO